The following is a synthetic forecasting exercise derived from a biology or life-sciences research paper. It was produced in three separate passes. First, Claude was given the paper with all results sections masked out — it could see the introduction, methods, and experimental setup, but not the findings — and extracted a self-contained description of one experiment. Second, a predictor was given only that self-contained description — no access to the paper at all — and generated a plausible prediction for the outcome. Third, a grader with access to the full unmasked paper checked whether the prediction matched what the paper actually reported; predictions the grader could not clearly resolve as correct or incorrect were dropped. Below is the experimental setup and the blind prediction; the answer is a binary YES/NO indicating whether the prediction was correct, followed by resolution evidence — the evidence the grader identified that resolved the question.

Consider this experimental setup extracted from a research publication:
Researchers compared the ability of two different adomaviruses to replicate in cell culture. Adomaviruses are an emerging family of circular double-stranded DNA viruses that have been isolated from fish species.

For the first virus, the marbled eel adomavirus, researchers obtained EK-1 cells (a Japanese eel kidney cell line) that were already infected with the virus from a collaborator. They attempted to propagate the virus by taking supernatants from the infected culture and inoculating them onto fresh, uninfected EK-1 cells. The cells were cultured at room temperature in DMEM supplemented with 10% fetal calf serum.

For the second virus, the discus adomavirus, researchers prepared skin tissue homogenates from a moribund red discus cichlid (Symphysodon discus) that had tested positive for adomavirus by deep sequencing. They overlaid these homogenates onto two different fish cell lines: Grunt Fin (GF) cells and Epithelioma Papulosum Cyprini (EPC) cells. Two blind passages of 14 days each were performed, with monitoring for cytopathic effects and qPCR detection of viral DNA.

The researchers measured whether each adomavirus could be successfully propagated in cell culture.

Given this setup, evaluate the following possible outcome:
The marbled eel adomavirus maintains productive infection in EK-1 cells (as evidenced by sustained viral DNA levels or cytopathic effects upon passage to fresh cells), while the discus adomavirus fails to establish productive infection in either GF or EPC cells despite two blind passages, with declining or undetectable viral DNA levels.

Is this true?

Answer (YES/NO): YES